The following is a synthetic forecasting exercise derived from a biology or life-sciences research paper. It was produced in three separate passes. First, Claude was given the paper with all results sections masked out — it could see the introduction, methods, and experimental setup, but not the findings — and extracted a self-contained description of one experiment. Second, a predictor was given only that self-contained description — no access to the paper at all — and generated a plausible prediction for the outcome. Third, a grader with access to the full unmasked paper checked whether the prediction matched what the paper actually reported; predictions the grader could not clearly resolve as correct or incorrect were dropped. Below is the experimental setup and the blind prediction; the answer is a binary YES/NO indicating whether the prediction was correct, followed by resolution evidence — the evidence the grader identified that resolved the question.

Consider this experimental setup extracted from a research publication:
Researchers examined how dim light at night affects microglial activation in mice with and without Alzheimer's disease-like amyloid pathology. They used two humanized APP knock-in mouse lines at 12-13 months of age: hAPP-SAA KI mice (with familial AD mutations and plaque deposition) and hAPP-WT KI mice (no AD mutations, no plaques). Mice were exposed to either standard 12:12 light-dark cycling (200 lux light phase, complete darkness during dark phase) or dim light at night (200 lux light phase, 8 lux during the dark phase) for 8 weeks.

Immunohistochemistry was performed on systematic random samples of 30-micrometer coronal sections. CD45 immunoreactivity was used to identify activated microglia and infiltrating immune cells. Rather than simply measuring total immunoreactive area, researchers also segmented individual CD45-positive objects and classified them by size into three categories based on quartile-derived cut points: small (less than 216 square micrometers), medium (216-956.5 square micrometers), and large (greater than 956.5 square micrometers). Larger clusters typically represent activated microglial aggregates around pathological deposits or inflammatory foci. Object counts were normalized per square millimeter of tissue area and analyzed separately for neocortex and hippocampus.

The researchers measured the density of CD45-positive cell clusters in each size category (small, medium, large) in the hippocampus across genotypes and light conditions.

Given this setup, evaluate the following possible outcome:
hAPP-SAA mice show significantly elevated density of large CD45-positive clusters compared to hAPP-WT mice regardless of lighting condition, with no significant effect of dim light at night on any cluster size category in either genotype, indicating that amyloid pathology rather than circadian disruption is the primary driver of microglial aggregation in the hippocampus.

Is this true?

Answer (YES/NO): YES